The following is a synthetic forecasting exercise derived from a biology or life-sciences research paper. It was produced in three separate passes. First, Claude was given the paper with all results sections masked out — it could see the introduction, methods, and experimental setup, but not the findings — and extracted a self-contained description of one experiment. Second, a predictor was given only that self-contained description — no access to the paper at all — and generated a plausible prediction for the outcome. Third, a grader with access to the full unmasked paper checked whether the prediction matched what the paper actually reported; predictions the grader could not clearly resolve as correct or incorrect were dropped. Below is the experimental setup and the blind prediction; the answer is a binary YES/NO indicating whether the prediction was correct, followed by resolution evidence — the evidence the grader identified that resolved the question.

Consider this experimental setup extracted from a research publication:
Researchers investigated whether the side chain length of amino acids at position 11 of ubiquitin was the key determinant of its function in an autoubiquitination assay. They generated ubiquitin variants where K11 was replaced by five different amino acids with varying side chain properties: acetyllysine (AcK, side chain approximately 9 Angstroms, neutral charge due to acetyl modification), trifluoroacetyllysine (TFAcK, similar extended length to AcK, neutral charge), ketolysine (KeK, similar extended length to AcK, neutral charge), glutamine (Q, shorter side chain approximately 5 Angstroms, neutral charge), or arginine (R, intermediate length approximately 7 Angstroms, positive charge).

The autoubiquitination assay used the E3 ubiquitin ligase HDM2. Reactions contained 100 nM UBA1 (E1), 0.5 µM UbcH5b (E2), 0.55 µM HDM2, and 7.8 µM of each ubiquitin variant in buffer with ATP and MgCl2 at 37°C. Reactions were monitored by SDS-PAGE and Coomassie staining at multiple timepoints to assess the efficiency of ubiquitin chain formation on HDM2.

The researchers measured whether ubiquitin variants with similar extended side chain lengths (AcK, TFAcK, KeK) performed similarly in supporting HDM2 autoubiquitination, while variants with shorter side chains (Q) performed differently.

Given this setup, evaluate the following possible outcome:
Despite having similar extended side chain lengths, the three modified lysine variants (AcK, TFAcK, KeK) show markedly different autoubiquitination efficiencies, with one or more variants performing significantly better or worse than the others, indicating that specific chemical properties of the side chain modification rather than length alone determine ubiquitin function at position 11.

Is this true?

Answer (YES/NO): NO